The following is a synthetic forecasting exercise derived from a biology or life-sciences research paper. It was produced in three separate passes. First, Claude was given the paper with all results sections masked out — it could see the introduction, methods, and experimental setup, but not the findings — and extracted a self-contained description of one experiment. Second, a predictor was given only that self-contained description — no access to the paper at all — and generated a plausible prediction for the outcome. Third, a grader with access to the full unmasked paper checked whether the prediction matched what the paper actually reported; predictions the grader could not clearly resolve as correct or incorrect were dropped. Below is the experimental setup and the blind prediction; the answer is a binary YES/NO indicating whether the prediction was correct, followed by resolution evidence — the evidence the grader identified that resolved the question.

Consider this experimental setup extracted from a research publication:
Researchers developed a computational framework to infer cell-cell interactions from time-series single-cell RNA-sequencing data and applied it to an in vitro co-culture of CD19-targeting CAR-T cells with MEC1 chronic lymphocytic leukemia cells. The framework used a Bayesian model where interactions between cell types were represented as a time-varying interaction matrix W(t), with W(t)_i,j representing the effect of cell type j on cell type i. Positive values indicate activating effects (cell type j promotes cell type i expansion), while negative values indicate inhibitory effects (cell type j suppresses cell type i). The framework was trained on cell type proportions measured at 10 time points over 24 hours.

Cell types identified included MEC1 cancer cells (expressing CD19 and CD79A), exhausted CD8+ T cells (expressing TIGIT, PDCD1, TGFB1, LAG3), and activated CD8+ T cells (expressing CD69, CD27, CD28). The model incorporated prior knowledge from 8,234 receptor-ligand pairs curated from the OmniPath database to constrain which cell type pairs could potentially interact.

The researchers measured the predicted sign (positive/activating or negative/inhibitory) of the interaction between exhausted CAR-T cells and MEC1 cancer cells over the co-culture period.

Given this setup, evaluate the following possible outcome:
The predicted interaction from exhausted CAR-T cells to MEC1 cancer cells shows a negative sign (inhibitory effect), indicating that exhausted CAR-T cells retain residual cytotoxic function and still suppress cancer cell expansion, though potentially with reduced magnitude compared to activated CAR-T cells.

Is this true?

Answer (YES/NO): YES